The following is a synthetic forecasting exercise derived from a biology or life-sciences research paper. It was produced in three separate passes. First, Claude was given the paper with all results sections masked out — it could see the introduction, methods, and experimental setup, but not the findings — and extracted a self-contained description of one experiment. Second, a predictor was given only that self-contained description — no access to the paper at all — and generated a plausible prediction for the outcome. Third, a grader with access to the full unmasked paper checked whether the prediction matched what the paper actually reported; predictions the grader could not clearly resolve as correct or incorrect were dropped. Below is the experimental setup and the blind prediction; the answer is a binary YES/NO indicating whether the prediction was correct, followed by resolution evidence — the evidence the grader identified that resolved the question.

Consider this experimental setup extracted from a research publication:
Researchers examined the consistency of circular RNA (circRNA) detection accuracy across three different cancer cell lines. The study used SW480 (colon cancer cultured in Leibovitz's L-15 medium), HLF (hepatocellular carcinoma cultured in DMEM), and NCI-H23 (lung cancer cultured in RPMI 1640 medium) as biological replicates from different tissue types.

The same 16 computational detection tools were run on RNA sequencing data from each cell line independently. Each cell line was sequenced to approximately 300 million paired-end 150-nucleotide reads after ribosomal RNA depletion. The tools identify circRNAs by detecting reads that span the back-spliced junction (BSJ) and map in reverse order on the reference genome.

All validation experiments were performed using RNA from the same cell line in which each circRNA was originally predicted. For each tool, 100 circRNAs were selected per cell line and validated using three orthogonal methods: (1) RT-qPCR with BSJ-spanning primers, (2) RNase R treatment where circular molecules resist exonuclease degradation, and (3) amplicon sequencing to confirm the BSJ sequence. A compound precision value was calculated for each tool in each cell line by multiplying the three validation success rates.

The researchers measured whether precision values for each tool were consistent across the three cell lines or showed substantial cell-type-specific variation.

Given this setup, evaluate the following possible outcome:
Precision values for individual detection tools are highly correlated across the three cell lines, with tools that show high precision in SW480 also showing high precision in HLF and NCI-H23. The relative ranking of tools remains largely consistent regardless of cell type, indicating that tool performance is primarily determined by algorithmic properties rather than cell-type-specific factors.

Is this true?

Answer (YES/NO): YES